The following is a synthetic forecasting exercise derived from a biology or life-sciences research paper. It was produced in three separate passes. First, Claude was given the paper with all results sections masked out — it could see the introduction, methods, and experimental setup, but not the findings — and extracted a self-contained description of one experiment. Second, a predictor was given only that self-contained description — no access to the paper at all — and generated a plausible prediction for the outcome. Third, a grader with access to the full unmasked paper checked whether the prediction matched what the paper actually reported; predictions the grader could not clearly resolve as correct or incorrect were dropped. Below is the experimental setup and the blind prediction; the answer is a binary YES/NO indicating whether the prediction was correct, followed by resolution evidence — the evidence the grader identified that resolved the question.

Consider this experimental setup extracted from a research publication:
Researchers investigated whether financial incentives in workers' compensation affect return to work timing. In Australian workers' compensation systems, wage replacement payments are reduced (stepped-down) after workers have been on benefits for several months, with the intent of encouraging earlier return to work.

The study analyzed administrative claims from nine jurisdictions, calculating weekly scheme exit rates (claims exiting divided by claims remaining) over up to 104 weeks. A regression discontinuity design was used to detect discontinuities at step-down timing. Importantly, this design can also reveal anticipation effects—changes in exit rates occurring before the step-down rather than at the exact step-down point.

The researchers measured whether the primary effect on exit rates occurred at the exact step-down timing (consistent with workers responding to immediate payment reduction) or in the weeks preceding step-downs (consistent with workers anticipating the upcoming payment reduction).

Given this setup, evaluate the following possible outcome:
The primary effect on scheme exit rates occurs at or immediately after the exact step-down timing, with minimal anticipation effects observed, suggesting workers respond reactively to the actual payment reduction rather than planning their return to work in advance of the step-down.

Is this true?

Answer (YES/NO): NO